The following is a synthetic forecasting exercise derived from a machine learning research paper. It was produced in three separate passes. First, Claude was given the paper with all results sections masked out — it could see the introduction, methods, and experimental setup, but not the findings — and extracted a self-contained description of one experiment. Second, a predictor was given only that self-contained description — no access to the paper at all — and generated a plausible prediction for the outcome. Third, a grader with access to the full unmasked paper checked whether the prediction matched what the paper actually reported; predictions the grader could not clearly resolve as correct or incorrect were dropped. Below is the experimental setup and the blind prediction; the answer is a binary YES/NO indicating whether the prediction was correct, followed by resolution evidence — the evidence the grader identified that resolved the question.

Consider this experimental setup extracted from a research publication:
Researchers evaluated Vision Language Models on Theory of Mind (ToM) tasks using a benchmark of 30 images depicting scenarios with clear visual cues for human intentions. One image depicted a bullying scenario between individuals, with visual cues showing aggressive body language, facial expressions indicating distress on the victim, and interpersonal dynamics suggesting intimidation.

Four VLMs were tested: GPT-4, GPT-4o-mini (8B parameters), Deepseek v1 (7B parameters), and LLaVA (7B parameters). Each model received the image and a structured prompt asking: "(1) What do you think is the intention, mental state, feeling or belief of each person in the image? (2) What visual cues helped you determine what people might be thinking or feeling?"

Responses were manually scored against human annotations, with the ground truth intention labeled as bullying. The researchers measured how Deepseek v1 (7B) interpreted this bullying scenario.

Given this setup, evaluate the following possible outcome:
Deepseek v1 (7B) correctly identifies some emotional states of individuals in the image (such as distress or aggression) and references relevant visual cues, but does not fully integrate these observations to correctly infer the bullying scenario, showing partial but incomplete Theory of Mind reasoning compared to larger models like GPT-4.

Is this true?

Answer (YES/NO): NO